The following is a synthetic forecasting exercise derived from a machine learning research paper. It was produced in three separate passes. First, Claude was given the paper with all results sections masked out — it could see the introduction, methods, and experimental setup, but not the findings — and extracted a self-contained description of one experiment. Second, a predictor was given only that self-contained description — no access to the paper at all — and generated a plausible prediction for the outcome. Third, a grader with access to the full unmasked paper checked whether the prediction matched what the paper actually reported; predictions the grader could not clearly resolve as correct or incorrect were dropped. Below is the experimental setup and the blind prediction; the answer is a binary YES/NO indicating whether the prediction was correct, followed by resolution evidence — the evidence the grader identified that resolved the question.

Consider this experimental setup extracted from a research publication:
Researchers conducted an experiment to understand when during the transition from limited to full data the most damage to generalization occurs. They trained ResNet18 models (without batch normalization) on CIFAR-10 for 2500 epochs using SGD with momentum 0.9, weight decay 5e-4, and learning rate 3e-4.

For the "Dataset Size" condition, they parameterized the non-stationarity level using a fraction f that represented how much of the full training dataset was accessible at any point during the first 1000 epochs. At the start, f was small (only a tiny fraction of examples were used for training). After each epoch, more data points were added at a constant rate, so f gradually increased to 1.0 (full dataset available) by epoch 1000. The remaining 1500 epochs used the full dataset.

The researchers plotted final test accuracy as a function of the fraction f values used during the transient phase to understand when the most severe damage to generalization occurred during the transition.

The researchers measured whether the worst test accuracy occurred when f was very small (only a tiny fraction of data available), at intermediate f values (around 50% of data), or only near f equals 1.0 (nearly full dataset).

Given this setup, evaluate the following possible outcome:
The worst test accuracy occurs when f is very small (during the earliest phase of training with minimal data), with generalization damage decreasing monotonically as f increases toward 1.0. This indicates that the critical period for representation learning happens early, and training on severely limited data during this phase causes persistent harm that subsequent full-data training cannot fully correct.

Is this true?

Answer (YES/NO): NO